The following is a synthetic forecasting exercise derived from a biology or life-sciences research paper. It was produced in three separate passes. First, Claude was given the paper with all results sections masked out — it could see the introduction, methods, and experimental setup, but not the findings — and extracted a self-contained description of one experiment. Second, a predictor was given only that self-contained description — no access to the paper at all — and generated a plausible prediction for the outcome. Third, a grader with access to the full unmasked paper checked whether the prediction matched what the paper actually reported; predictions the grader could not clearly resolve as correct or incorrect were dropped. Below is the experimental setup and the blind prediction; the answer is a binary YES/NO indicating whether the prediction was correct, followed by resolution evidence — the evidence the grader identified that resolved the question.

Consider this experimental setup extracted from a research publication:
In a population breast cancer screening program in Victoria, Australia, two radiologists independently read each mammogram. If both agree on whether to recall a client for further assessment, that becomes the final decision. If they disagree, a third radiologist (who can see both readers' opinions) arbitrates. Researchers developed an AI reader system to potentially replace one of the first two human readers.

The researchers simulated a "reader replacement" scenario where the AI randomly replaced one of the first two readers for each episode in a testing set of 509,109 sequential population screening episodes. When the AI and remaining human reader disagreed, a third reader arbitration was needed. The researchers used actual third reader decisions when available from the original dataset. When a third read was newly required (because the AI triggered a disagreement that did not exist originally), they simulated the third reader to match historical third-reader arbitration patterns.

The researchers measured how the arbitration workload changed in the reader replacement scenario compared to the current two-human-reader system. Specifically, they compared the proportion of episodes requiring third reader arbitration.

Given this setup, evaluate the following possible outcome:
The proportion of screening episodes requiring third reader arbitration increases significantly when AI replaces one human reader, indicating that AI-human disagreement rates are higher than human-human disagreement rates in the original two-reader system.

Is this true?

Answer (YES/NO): YES